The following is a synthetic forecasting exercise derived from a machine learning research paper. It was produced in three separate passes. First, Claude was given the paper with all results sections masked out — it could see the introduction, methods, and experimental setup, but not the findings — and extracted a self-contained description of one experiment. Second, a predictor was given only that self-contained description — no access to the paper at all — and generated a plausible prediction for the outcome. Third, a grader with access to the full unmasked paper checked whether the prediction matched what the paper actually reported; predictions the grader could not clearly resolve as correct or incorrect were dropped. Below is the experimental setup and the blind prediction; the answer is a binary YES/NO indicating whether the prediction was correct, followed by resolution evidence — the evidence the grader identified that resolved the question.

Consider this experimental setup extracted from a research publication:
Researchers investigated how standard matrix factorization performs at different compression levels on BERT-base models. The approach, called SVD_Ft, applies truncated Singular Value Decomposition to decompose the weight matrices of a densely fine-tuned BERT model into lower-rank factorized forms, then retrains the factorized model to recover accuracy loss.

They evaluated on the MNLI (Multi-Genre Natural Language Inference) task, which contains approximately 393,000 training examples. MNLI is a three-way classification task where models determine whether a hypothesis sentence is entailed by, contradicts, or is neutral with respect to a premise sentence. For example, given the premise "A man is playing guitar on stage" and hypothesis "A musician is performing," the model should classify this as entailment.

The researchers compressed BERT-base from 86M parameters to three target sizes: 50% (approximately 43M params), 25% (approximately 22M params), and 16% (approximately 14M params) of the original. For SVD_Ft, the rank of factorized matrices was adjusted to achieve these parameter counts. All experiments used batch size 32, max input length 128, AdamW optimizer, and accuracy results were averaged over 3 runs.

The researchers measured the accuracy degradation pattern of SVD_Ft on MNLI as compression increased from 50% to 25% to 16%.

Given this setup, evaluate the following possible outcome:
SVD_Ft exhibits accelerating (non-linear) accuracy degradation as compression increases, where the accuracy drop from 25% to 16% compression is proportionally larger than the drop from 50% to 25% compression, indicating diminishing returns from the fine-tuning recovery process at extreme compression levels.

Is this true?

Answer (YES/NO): YES